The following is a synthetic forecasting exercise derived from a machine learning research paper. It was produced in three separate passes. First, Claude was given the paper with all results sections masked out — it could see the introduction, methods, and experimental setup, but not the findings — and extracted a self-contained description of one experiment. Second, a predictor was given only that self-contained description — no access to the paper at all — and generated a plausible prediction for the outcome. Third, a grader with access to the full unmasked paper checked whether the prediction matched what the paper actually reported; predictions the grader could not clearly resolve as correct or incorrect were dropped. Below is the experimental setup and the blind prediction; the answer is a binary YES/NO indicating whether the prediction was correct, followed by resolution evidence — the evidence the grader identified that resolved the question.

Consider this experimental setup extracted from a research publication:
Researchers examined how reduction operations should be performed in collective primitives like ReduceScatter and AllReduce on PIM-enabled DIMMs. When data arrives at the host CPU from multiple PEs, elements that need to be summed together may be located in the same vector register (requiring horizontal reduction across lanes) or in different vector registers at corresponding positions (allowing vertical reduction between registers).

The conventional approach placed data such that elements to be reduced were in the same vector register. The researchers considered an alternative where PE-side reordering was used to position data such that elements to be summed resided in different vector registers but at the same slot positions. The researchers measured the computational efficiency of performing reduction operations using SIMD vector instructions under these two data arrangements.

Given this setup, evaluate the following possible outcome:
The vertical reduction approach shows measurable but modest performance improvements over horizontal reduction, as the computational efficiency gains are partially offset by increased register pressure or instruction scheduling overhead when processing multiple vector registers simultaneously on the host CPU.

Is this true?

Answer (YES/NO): NO